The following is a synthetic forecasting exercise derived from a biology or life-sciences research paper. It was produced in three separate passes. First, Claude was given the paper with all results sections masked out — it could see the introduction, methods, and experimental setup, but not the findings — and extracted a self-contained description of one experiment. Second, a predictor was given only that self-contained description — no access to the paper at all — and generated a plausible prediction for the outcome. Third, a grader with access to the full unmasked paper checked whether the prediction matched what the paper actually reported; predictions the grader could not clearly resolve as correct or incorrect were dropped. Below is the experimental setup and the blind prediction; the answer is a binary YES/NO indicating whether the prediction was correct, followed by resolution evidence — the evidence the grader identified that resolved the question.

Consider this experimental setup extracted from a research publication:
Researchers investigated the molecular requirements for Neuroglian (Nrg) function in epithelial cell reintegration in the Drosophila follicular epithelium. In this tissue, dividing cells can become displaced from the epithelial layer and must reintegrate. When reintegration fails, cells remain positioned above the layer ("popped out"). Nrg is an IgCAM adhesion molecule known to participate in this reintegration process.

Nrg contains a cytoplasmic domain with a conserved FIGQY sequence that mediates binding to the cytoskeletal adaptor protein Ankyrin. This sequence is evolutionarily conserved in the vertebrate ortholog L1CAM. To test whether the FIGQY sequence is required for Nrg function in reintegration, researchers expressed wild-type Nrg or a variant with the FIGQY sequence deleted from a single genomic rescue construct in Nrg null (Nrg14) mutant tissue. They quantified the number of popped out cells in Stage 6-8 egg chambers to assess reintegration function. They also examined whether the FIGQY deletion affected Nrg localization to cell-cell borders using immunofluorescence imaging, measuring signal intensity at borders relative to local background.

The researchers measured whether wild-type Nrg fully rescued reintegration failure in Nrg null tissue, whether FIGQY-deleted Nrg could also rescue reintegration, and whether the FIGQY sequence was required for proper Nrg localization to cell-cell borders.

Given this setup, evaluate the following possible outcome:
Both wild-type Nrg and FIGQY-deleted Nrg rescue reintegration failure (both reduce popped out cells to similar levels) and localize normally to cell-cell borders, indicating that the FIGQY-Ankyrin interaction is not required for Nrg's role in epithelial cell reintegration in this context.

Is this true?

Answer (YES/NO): NO